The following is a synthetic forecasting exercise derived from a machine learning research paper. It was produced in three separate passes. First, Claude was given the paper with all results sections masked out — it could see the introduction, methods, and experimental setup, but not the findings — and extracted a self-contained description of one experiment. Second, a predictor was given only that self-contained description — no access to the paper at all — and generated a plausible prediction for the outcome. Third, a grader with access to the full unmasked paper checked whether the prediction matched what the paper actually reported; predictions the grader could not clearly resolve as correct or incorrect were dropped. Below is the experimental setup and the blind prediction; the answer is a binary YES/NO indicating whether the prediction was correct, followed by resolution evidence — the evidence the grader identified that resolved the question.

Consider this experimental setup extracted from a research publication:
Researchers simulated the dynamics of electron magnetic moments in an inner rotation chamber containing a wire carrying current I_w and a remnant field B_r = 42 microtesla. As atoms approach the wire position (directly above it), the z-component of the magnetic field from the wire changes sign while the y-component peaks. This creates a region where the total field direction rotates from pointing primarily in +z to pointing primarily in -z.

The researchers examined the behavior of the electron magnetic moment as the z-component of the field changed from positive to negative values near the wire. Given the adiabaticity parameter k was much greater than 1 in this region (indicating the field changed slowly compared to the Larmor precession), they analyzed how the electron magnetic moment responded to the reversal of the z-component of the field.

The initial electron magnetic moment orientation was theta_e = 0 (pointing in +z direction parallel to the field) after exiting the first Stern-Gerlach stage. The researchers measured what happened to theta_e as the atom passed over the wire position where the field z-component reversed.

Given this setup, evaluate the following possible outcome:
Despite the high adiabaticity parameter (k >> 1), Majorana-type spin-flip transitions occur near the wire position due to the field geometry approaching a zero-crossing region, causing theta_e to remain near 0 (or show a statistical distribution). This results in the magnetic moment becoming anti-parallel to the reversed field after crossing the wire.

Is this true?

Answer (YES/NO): NO